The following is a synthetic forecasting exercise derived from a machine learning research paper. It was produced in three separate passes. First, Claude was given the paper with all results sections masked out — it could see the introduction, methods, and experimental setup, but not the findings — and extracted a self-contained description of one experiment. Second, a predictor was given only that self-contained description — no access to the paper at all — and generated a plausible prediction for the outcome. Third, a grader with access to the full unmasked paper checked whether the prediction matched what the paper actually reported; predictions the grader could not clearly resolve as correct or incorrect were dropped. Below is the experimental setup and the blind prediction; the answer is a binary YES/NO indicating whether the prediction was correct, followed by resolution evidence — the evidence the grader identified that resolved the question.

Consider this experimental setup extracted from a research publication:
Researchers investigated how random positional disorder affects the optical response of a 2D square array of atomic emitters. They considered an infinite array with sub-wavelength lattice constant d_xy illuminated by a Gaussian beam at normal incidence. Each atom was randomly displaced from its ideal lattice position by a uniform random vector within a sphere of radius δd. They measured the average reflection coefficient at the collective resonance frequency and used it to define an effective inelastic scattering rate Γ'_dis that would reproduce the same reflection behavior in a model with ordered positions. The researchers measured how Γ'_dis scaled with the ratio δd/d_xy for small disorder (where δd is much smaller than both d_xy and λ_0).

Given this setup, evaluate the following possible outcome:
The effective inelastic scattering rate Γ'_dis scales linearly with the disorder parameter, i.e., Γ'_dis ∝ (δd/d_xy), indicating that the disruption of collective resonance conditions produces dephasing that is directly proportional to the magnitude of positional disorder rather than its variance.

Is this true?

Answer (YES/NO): NO